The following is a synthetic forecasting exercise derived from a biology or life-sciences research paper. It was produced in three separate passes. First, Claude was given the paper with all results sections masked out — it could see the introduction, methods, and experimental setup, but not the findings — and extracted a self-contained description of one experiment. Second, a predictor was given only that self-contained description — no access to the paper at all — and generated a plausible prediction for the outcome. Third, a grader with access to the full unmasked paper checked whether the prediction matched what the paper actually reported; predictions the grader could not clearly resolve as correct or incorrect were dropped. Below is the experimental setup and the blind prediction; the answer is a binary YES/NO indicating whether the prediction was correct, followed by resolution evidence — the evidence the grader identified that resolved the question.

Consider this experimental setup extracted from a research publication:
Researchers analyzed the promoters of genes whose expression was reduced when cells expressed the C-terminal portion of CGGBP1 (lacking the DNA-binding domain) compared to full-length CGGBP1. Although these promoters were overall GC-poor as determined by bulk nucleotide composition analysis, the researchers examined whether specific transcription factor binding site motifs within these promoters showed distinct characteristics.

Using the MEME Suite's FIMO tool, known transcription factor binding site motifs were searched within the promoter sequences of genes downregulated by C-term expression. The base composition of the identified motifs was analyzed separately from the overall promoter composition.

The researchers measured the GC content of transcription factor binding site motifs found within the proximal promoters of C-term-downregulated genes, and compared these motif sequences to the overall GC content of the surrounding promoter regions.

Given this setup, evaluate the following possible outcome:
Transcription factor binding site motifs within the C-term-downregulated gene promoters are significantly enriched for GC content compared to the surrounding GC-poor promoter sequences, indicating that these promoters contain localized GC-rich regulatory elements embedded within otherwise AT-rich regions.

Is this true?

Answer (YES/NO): YES